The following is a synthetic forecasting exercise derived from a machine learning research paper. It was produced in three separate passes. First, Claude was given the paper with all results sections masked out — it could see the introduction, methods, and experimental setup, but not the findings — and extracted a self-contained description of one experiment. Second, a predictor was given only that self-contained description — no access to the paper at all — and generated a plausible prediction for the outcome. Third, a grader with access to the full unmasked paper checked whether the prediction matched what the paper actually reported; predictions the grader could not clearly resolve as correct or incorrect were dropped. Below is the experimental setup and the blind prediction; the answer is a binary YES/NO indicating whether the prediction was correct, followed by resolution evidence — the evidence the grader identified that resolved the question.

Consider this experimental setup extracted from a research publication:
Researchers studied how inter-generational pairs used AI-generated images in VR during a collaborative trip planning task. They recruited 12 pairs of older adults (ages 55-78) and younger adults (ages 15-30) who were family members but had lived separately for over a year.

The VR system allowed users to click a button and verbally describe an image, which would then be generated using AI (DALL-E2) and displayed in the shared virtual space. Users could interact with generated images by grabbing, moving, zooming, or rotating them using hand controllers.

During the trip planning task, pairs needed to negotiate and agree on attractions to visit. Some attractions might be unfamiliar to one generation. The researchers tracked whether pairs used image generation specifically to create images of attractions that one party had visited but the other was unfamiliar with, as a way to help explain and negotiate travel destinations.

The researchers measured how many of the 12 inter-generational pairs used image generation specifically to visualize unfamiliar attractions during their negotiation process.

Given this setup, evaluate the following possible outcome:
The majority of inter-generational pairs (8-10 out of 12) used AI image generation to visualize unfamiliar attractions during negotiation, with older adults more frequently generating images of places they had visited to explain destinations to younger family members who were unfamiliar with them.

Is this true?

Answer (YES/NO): NO